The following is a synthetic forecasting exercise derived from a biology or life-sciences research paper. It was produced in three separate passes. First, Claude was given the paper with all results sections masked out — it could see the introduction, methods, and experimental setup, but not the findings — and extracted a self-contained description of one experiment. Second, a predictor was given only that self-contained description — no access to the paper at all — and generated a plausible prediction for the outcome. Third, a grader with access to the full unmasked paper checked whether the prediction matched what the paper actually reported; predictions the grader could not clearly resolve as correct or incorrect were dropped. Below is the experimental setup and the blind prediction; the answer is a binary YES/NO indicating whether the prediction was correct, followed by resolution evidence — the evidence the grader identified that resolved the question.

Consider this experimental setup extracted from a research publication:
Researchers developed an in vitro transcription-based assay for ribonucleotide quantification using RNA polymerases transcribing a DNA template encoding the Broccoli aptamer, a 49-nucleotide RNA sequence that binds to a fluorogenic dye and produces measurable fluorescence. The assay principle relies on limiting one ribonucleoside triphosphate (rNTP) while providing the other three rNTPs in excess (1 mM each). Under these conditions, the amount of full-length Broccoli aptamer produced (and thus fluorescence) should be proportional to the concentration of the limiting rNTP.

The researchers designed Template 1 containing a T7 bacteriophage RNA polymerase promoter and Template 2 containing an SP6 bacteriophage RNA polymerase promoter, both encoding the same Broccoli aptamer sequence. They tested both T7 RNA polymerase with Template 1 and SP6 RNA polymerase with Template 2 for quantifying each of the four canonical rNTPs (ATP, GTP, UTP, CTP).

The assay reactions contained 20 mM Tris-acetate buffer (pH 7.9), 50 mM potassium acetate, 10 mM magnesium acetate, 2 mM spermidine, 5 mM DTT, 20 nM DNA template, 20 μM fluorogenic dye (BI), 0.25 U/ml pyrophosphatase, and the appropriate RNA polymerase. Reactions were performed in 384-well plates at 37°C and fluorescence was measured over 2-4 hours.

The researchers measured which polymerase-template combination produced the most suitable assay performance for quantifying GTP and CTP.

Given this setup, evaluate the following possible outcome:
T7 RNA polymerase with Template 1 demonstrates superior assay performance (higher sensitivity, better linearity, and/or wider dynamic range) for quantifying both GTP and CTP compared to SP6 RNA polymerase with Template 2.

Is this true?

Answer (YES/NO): NO